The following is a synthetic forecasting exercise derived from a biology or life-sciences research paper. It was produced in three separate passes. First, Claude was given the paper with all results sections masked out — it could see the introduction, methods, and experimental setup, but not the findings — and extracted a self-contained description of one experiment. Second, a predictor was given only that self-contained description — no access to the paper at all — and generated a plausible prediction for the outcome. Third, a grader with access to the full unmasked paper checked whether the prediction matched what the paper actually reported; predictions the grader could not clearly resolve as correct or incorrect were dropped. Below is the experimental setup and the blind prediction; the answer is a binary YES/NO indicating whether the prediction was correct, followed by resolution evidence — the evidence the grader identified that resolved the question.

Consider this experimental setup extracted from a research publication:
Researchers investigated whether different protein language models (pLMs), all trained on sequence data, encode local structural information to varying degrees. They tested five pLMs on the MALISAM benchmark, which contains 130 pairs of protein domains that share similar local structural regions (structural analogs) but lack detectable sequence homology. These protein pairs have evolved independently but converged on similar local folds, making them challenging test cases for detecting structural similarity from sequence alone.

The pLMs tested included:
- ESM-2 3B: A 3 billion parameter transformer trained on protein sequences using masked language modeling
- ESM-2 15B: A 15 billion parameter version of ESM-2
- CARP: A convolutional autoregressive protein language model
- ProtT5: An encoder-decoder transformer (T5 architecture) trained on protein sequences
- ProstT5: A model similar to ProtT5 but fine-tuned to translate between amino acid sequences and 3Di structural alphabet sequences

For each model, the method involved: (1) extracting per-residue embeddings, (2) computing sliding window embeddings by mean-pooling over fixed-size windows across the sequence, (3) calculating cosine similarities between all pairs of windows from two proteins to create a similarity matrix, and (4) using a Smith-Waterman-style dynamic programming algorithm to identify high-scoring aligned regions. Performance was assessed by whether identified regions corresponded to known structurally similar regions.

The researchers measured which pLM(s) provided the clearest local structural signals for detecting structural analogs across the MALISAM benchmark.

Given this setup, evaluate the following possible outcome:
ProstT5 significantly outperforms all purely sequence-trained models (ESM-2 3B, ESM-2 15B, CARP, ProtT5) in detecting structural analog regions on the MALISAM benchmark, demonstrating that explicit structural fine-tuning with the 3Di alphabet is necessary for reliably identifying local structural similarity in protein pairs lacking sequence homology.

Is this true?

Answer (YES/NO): NO